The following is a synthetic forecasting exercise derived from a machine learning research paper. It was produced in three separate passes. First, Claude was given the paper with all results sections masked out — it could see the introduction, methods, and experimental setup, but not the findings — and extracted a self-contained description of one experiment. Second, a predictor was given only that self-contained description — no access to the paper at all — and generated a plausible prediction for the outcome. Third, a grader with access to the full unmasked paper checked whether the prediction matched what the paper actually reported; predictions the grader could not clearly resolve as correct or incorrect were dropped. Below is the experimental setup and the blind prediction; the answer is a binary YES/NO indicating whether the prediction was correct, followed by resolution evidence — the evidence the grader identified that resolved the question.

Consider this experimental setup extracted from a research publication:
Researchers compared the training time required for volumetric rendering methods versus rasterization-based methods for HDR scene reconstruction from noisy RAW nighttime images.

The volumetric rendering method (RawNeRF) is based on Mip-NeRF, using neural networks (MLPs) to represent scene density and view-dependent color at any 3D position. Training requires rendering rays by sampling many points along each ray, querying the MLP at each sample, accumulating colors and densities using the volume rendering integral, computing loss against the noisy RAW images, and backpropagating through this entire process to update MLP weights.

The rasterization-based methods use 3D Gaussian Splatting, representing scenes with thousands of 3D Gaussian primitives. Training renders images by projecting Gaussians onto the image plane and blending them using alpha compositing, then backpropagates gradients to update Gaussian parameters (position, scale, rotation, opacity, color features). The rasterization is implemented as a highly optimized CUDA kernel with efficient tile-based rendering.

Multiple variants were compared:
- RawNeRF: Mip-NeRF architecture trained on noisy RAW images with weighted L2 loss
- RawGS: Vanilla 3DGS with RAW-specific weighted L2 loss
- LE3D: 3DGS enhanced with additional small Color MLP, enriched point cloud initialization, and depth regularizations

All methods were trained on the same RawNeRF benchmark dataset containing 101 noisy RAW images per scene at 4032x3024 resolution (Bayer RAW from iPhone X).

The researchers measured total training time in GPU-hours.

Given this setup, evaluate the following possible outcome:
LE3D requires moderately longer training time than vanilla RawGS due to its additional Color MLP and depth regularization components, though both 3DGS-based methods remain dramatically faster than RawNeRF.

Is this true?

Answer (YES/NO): YES